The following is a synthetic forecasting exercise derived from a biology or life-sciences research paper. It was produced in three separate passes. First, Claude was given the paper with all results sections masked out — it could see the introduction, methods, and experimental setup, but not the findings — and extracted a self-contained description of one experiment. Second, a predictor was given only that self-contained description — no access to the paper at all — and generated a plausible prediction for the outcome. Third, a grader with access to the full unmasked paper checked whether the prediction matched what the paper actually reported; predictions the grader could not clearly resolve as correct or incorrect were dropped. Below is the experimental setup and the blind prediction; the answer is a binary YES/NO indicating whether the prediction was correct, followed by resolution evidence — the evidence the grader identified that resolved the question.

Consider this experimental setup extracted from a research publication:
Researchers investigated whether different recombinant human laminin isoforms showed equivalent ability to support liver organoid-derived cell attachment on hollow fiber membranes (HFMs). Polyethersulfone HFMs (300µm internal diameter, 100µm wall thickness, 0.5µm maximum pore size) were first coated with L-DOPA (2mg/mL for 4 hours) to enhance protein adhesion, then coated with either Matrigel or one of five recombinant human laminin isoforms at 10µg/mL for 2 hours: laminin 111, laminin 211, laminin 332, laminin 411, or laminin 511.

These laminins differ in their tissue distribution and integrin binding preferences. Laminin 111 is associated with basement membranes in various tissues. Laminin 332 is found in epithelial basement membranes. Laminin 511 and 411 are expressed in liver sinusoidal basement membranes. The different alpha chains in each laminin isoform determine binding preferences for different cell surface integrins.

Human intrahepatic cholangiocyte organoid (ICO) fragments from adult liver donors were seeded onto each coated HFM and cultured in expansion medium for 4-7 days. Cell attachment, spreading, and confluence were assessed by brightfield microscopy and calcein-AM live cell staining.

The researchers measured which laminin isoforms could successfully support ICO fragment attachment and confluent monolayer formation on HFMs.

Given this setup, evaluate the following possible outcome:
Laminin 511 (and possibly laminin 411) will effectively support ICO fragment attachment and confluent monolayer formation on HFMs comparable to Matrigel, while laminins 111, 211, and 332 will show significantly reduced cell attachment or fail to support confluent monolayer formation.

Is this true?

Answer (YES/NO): NO